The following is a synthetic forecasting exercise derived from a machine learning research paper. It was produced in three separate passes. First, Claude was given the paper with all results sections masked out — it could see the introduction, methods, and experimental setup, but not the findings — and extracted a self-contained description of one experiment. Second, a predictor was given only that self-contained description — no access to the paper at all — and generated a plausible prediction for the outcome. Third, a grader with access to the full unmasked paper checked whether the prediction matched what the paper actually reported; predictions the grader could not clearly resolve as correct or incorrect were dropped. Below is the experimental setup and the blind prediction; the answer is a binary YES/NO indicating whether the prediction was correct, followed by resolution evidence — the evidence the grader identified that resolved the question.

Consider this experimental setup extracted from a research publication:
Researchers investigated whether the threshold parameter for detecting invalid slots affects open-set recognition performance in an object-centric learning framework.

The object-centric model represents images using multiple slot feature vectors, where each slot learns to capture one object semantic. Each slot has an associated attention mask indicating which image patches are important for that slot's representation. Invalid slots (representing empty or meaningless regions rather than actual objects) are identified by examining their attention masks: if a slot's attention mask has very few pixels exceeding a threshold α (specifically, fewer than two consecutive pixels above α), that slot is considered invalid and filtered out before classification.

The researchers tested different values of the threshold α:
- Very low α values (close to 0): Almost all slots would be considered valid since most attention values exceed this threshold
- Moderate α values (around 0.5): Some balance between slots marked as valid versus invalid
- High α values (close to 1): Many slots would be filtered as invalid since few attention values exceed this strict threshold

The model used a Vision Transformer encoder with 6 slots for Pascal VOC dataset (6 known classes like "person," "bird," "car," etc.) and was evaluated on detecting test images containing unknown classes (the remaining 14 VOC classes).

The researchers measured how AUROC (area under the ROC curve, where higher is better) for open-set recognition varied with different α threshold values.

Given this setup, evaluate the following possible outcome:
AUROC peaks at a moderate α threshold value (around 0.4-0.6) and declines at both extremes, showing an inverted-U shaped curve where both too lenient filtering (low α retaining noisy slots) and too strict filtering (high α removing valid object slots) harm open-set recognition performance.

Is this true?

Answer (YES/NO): YES